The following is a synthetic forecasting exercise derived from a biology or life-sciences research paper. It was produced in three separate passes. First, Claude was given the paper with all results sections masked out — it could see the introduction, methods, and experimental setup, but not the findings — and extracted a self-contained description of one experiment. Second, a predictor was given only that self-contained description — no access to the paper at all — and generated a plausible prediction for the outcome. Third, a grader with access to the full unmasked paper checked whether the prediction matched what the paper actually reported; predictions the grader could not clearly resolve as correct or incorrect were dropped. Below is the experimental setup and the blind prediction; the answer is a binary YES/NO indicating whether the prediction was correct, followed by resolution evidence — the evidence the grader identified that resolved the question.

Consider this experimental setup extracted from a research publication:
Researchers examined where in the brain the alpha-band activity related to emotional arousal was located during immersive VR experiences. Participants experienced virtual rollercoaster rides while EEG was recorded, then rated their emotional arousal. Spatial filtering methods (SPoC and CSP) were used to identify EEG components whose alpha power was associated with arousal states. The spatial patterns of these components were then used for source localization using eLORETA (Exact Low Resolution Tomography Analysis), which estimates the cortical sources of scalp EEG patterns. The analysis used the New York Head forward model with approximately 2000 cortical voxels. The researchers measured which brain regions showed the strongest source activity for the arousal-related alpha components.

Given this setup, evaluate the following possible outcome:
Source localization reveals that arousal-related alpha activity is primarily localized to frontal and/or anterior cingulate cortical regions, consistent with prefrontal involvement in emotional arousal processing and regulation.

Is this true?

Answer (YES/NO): NO